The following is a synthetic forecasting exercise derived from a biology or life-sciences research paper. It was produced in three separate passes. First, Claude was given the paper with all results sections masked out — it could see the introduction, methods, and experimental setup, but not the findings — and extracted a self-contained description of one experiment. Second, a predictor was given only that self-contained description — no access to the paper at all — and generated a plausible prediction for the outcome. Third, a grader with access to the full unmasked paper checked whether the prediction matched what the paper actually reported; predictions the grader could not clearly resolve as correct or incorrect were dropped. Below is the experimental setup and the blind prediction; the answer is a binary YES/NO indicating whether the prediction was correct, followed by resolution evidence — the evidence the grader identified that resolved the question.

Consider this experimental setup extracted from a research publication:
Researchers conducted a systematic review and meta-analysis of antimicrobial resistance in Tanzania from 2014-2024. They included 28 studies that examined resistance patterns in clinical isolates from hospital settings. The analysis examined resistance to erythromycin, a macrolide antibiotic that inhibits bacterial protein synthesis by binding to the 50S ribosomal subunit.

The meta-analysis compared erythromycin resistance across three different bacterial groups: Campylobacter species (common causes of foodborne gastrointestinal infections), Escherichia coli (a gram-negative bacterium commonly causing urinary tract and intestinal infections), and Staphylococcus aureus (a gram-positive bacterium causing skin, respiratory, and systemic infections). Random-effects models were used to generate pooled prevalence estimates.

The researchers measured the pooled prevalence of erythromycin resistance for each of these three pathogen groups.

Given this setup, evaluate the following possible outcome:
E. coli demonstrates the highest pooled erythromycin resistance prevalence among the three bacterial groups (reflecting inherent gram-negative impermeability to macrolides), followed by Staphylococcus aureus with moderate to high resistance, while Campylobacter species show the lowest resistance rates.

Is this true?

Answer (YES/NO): NO